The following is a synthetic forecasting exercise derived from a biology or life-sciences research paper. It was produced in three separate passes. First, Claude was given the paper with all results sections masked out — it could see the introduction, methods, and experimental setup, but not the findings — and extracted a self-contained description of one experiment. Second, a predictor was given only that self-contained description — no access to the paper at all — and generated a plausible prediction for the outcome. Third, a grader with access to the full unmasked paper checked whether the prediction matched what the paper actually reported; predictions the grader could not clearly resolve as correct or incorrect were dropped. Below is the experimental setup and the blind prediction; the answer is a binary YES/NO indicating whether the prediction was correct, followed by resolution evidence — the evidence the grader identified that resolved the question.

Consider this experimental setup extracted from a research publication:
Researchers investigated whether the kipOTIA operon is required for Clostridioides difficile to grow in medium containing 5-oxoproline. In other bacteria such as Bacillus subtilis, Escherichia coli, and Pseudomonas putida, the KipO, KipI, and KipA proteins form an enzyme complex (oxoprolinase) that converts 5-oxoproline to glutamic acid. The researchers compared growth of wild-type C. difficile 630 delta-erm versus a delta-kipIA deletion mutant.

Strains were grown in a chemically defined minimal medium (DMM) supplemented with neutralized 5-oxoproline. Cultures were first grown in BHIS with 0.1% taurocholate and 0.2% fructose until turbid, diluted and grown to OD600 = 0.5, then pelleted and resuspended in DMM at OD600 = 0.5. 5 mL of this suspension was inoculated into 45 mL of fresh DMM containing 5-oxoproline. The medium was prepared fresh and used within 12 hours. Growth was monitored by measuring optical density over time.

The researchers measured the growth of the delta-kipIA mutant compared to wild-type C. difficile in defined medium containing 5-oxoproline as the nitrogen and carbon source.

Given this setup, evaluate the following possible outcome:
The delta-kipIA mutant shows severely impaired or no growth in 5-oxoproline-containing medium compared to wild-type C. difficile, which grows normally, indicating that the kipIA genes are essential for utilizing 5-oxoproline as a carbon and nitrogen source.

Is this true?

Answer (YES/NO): YES